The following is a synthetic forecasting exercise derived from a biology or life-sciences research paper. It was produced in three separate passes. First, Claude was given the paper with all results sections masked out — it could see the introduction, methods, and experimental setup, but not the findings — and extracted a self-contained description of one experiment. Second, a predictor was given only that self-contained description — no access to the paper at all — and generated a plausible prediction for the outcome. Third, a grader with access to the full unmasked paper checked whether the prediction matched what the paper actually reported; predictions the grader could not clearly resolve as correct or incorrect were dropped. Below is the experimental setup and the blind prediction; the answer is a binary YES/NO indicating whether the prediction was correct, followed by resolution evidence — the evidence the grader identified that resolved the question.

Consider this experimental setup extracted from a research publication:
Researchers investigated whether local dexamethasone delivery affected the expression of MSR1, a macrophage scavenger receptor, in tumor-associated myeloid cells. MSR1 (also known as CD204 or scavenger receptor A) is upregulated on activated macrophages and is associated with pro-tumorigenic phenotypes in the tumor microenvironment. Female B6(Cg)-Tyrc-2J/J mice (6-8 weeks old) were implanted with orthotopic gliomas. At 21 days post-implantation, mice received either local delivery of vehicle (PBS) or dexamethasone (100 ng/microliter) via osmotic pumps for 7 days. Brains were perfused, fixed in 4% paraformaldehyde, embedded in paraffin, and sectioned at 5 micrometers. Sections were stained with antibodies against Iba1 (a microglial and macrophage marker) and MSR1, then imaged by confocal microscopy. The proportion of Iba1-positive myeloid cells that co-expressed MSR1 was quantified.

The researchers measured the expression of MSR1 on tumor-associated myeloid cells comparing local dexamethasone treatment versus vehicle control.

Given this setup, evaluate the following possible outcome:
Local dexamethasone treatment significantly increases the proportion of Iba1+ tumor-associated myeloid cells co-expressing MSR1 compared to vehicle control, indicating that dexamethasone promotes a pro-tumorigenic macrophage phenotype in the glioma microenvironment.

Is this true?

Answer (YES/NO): NO